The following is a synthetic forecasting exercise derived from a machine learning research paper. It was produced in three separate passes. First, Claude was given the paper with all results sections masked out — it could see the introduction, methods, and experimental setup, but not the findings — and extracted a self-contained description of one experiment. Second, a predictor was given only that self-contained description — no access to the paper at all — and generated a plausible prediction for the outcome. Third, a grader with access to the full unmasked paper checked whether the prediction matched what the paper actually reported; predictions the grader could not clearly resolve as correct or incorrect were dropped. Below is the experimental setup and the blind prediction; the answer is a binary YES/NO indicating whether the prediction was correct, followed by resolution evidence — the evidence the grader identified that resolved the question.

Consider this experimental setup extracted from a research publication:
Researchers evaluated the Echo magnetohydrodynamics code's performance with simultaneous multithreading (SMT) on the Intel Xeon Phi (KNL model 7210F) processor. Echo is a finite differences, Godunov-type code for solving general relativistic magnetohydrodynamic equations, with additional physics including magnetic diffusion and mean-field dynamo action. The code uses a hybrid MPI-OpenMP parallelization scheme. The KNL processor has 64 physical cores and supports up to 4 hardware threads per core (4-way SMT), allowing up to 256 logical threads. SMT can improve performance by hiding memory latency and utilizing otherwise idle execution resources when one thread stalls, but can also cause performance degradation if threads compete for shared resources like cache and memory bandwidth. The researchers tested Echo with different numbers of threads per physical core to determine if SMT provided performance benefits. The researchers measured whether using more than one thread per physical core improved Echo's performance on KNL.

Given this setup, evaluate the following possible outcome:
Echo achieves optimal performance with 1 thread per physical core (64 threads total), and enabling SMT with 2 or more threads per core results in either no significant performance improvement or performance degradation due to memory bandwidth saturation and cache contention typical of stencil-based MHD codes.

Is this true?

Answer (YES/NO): YES